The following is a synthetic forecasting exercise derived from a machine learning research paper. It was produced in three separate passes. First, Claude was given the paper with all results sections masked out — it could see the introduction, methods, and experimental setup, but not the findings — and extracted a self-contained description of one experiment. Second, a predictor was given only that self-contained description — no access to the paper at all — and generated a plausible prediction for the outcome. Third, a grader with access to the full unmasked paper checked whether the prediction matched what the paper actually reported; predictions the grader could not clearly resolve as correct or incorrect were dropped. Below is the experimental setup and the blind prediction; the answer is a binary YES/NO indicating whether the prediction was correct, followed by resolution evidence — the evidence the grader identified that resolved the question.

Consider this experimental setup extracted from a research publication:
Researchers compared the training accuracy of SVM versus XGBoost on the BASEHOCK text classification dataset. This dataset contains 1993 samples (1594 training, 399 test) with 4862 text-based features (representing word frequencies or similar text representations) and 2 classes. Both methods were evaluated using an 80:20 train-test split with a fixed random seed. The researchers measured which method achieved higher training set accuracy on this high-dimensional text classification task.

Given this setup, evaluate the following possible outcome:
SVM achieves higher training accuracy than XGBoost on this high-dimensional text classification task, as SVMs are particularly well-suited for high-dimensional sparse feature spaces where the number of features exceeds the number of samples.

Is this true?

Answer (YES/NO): YES